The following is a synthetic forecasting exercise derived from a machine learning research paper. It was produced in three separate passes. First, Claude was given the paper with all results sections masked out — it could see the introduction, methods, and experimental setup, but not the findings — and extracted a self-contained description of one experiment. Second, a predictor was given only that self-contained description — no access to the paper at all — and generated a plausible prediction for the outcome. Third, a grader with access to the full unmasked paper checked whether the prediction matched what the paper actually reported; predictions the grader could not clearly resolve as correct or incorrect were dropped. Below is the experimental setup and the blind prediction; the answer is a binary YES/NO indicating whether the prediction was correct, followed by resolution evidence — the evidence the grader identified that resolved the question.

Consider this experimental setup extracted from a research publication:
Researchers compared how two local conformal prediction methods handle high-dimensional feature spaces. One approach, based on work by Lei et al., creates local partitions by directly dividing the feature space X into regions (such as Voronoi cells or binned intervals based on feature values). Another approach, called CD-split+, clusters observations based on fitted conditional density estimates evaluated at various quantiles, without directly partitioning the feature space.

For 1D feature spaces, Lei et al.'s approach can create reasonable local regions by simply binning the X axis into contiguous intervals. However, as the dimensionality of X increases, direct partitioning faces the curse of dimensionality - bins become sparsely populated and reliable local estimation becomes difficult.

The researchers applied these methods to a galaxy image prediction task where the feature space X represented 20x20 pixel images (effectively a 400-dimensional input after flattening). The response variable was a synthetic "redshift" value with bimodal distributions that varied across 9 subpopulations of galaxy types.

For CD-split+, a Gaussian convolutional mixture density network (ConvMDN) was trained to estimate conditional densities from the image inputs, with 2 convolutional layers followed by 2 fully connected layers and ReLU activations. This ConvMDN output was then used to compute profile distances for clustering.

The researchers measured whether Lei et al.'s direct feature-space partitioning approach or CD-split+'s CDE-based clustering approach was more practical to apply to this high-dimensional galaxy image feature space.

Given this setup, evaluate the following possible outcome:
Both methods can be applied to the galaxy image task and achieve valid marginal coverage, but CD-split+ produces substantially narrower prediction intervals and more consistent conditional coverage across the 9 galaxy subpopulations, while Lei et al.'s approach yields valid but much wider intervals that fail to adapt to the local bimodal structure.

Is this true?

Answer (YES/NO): NO